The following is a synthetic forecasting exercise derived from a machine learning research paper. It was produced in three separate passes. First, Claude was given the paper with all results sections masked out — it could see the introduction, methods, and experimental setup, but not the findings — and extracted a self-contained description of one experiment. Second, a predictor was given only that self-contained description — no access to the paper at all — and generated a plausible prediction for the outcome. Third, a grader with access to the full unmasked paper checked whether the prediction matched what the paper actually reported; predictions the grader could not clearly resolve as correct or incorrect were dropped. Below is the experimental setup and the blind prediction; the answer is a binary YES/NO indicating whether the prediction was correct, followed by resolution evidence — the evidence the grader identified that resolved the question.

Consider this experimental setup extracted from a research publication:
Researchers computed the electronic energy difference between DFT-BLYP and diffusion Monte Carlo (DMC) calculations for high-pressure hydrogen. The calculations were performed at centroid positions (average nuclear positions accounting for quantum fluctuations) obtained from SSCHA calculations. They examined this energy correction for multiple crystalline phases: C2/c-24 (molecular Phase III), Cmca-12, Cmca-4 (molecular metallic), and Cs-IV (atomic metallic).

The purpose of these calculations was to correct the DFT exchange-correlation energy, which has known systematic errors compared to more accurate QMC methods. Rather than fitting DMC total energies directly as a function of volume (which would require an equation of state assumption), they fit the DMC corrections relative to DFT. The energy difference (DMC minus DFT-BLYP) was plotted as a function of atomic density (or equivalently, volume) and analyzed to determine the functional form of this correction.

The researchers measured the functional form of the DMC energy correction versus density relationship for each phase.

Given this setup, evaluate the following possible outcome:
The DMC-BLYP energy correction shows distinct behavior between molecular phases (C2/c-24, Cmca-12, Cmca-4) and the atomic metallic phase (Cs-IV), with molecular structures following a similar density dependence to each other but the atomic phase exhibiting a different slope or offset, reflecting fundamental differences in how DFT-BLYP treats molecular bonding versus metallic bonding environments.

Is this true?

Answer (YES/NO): NO